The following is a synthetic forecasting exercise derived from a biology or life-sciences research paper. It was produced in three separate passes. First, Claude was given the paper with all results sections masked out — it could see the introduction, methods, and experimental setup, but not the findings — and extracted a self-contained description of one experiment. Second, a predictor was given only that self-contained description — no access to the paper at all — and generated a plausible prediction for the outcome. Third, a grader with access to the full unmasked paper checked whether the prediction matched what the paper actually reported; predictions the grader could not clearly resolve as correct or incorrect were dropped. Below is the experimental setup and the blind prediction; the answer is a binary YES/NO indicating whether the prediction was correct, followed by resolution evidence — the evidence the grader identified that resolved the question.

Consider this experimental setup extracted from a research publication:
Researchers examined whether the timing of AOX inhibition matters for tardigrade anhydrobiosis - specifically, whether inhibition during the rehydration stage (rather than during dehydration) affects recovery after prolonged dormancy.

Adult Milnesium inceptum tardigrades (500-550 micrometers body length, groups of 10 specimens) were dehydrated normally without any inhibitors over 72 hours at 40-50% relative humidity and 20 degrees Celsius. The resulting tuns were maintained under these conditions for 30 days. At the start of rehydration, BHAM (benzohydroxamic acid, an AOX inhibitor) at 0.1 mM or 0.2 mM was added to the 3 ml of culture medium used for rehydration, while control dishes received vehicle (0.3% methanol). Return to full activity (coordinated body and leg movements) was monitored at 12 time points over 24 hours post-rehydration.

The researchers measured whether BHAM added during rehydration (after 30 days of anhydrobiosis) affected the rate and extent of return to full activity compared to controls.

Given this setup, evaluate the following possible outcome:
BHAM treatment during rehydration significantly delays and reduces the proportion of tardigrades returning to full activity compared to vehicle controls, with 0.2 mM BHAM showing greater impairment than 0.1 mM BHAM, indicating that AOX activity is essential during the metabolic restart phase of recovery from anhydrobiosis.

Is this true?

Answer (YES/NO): NO